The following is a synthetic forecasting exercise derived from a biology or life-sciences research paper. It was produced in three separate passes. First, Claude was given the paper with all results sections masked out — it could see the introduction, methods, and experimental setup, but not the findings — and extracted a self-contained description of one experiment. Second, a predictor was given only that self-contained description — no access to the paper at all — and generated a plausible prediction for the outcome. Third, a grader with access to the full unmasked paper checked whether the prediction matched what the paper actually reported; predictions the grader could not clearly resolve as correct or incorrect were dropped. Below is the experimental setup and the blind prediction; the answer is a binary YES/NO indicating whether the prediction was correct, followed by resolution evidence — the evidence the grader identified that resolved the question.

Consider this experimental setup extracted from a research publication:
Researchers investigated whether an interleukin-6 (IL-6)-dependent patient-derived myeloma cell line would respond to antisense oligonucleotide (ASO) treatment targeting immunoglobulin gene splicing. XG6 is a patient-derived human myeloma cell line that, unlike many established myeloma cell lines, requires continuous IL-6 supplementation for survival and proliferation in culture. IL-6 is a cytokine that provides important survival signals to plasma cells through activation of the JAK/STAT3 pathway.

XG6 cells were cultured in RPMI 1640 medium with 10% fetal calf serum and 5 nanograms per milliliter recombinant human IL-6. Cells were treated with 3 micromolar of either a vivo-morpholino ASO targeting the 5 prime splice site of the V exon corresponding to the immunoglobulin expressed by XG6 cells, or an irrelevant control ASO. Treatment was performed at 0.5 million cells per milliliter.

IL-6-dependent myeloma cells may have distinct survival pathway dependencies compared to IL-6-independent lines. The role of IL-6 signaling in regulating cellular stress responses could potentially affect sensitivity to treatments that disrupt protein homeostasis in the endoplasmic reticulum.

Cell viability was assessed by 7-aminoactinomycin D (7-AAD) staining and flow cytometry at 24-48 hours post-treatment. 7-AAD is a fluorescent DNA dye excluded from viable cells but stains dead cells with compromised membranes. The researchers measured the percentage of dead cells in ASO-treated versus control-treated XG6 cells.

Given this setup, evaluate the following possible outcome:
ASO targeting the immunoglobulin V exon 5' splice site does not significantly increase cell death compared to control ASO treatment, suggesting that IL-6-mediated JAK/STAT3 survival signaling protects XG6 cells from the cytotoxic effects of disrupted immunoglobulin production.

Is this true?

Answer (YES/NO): YES